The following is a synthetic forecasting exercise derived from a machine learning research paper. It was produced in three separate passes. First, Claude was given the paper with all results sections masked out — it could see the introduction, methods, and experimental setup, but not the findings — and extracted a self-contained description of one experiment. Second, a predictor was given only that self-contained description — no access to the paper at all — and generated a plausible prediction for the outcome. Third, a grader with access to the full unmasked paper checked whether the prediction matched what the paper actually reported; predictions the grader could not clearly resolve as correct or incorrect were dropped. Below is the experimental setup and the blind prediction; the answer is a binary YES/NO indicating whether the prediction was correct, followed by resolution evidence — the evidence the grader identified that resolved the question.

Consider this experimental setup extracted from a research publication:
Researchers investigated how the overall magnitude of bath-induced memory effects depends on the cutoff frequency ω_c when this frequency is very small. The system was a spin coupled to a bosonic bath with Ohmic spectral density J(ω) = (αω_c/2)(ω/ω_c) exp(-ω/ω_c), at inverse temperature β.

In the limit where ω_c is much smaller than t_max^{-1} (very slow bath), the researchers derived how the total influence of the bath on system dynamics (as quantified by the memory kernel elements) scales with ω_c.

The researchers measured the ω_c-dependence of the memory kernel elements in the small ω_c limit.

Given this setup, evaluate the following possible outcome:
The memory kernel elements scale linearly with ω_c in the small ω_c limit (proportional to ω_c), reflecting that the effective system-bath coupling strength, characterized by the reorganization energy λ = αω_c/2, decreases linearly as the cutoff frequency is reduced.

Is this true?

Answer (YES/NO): YES